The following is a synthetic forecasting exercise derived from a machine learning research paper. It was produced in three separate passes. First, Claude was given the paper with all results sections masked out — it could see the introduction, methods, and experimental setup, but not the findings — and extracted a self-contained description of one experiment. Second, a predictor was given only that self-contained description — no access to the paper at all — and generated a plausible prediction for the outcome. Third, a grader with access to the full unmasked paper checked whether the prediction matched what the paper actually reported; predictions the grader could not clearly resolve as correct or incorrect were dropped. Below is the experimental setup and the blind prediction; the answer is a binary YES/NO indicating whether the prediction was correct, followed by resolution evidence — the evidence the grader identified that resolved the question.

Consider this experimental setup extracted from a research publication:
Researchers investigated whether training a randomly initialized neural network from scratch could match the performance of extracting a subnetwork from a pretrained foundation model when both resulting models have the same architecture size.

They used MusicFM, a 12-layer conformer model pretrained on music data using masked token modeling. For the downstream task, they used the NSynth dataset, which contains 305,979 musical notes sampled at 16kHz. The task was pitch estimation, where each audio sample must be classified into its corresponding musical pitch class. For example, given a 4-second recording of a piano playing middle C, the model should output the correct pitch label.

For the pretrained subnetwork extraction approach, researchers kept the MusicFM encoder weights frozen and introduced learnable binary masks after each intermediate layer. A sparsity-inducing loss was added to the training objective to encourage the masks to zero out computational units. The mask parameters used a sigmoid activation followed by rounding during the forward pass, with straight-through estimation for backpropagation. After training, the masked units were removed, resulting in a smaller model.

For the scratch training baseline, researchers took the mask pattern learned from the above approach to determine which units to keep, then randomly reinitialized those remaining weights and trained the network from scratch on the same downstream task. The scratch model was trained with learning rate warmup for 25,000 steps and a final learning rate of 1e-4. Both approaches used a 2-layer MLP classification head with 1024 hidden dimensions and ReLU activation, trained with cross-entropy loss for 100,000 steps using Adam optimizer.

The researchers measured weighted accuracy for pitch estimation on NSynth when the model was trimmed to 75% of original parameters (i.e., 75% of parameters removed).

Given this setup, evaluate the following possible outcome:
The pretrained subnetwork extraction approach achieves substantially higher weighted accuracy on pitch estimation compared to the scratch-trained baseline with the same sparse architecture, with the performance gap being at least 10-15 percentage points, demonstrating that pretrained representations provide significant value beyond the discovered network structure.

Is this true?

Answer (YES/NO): NO